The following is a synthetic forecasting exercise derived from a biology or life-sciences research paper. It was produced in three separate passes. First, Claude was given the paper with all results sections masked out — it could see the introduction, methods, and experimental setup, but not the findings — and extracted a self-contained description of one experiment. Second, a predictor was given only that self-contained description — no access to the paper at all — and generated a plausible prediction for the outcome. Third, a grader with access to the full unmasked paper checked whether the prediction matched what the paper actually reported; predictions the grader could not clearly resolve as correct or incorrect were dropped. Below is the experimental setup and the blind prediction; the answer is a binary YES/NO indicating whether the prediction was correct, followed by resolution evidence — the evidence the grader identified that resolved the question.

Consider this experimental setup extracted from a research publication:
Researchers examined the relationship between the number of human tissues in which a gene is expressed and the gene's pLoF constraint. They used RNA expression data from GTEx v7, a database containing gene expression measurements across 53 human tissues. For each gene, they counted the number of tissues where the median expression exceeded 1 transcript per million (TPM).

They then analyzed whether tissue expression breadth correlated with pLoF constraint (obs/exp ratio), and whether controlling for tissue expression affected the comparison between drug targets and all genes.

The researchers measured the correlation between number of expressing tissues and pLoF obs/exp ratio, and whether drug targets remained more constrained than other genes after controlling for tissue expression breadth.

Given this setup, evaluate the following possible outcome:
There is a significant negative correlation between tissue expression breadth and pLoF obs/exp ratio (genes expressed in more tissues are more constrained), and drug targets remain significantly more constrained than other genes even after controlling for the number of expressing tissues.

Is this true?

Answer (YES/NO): YES